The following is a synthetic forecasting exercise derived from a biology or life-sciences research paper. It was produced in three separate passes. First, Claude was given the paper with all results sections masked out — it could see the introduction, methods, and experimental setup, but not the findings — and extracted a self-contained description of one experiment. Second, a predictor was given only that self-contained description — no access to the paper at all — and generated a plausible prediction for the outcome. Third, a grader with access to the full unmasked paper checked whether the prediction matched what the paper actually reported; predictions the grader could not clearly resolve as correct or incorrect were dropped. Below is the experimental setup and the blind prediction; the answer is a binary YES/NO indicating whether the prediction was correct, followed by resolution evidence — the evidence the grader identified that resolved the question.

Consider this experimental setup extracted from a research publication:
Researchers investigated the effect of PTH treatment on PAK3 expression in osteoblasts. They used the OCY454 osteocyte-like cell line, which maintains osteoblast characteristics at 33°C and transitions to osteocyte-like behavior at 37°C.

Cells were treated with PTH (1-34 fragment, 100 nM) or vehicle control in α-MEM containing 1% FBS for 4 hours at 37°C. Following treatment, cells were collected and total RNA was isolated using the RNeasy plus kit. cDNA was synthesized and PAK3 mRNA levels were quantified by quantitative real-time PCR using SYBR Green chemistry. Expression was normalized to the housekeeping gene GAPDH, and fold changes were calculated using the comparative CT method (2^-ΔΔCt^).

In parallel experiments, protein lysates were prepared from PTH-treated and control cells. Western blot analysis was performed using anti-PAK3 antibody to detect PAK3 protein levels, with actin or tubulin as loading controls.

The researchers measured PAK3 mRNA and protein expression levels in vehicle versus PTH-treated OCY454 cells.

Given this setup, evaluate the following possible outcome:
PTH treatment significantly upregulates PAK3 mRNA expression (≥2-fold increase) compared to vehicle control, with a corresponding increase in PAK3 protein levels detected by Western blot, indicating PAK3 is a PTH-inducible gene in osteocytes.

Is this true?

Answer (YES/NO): NO